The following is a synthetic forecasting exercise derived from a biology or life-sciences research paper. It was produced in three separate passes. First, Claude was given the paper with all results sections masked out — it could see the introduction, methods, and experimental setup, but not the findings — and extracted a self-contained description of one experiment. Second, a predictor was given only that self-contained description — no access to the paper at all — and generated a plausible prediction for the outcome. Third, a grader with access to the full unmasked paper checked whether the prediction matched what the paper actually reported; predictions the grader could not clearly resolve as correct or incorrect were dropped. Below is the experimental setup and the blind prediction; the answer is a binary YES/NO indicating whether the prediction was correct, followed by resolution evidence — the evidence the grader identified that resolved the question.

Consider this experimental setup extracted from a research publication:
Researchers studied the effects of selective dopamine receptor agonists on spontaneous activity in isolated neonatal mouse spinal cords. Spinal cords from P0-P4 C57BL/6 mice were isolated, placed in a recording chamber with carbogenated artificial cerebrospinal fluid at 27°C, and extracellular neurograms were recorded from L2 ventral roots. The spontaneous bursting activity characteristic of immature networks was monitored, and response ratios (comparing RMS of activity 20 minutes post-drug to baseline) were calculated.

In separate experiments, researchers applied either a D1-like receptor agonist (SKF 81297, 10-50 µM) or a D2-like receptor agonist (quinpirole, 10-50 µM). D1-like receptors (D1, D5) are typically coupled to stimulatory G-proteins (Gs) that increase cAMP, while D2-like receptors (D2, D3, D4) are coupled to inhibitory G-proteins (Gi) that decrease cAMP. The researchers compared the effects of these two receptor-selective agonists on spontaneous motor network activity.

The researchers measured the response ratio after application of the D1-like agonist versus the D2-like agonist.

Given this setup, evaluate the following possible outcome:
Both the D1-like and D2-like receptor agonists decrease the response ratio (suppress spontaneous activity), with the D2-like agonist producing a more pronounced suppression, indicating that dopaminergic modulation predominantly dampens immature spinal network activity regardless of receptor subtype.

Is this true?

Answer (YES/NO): NO